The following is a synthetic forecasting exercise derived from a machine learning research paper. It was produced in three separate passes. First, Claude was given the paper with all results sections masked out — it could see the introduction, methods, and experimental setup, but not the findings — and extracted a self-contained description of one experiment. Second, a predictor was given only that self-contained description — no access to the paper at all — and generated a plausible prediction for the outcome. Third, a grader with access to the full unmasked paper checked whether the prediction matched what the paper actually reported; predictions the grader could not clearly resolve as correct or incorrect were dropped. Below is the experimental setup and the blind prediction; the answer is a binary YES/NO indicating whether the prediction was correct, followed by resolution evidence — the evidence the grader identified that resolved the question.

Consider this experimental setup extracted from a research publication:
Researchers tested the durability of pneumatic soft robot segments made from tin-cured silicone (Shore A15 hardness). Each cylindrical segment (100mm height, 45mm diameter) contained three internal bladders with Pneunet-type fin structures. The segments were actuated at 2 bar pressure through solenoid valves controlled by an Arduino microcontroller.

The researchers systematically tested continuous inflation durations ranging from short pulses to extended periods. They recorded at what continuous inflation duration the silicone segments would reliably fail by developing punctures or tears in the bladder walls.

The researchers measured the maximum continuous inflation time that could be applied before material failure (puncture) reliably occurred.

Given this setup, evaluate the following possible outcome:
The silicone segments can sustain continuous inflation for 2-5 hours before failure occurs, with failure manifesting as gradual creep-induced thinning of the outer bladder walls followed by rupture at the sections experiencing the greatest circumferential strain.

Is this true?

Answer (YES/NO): NO